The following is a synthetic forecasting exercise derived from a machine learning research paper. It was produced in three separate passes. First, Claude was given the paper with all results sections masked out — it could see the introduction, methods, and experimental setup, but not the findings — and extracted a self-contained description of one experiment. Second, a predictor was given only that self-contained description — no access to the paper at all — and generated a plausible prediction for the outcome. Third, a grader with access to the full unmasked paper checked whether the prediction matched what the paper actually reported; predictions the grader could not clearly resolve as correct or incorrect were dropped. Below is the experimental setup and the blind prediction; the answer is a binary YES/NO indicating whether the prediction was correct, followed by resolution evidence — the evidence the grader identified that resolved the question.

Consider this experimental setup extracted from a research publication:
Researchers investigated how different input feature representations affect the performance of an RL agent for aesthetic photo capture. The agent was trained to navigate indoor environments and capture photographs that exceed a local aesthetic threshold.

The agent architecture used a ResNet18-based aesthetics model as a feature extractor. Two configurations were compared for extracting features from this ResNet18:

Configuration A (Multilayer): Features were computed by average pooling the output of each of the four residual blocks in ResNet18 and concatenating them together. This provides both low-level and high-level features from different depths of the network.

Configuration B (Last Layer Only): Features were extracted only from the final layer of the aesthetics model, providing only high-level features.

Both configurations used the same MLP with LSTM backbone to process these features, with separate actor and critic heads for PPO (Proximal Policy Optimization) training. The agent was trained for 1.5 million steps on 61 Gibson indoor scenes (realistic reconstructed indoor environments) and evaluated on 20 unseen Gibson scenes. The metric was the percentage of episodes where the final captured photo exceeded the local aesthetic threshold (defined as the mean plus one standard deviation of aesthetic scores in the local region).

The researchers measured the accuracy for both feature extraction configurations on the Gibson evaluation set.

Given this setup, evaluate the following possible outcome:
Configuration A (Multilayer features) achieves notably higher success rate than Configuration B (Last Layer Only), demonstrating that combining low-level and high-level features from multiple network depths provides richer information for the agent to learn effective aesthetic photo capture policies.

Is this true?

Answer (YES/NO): YES